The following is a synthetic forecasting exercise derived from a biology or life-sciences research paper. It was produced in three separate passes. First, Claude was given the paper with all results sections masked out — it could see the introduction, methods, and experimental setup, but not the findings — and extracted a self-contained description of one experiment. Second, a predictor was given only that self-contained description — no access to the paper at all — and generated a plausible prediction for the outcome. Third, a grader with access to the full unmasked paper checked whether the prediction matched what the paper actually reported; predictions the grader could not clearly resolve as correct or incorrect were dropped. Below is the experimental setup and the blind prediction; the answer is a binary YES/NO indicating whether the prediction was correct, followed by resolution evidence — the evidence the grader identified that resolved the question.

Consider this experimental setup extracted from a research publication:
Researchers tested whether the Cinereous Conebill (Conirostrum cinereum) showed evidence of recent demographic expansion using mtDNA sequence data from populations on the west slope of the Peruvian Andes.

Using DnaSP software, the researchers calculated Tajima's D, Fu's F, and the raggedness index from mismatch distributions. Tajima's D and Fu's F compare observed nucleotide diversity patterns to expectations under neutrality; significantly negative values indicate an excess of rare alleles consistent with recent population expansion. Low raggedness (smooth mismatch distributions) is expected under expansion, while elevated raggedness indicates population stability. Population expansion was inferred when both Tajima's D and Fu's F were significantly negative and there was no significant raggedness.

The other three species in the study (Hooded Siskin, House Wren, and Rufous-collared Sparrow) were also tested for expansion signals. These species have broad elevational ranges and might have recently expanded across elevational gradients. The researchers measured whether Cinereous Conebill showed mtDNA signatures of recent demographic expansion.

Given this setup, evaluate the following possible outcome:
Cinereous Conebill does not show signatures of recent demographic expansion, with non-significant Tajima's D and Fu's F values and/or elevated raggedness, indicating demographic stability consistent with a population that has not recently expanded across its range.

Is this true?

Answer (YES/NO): YES